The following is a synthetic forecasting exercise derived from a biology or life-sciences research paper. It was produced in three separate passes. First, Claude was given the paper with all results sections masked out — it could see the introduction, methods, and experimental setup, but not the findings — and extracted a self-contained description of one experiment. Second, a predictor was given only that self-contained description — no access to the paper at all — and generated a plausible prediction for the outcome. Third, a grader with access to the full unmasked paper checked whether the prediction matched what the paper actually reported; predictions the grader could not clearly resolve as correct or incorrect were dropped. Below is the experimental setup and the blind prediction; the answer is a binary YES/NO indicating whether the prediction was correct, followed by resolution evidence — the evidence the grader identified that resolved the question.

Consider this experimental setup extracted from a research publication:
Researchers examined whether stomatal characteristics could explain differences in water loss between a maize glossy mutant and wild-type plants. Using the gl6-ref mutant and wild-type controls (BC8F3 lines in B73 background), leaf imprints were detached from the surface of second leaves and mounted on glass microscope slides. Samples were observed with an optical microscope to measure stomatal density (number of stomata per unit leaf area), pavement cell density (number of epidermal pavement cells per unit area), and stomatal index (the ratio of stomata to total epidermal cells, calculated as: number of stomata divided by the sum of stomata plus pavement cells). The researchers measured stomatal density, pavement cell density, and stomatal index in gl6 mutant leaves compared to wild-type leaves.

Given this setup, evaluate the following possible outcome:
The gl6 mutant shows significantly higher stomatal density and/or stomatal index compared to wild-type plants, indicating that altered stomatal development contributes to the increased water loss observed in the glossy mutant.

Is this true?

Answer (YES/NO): NO